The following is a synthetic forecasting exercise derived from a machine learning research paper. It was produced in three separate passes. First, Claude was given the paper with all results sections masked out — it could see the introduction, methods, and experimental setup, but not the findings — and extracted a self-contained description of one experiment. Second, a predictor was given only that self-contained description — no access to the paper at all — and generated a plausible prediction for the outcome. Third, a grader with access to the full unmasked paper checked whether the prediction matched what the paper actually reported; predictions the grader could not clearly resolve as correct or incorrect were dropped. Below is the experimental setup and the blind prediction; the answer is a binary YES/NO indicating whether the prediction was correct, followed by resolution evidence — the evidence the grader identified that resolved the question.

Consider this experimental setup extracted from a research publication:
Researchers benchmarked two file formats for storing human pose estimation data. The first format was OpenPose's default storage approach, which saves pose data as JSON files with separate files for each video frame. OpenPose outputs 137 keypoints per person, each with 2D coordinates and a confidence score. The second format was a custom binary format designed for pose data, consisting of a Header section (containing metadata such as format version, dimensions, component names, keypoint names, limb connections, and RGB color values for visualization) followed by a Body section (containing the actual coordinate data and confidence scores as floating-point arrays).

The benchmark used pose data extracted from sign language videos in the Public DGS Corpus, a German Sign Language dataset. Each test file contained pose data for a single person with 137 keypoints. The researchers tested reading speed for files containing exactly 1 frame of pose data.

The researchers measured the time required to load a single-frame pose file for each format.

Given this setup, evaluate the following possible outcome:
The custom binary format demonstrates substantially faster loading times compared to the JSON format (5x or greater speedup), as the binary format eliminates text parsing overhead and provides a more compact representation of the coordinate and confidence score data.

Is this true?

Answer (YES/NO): NO